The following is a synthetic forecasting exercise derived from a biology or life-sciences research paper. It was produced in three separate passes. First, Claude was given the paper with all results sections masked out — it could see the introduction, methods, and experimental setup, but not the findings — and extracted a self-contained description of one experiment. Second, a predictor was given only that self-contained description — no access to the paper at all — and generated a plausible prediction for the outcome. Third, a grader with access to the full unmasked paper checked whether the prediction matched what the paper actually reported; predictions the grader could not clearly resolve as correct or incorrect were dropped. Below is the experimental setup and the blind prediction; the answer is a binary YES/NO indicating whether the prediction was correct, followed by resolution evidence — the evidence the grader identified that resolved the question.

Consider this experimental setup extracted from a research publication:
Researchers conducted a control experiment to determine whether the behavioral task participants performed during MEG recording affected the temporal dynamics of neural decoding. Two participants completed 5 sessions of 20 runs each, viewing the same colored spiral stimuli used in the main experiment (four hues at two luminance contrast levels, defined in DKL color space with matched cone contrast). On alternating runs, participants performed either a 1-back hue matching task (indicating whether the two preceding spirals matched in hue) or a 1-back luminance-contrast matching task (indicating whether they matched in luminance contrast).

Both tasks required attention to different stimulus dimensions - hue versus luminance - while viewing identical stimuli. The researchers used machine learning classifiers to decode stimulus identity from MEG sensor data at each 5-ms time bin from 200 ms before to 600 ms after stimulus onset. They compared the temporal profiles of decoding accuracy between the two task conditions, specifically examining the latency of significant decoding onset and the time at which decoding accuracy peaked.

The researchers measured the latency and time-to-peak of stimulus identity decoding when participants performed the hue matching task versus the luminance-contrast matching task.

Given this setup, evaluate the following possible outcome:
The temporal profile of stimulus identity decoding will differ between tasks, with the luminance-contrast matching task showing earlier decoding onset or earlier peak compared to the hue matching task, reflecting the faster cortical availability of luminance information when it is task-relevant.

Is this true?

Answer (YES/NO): NO